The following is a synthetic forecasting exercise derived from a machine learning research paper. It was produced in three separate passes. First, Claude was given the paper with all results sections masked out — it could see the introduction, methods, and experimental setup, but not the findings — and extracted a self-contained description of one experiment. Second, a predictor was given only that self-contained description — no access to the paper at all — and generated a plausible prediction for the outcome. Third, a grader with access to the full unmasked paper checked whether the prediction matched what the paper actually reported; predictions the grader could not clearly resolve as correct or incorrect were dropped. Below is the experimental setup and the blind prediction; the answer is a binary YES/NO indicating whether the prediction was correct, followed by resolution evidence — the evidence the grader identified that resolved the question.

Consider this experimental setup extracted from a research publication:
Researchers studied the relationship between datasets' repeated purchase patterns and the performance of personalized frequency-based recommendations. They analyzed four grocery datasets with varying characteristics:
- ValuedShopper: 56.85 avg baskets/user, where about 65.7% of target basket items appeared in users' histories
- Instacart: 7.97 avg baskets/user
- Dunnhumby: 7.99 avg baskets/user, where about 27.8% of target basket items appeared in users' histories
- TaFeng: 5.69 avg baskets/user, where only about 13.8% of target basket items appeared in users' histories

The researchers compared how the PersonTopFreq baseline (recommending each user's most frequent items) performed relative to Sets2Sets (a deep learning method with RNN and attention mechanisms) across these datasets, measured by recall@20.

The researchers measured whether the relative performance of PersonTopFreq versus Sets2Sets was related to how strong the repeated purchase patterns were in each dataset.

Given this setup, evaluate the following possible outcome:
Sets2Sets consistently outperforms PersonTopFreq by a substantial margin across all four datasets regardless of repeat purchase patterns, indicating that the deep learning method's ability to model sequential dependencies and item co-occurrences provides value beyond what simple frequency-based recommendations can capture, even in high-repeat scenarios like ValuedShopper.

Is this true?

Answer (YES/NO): NO